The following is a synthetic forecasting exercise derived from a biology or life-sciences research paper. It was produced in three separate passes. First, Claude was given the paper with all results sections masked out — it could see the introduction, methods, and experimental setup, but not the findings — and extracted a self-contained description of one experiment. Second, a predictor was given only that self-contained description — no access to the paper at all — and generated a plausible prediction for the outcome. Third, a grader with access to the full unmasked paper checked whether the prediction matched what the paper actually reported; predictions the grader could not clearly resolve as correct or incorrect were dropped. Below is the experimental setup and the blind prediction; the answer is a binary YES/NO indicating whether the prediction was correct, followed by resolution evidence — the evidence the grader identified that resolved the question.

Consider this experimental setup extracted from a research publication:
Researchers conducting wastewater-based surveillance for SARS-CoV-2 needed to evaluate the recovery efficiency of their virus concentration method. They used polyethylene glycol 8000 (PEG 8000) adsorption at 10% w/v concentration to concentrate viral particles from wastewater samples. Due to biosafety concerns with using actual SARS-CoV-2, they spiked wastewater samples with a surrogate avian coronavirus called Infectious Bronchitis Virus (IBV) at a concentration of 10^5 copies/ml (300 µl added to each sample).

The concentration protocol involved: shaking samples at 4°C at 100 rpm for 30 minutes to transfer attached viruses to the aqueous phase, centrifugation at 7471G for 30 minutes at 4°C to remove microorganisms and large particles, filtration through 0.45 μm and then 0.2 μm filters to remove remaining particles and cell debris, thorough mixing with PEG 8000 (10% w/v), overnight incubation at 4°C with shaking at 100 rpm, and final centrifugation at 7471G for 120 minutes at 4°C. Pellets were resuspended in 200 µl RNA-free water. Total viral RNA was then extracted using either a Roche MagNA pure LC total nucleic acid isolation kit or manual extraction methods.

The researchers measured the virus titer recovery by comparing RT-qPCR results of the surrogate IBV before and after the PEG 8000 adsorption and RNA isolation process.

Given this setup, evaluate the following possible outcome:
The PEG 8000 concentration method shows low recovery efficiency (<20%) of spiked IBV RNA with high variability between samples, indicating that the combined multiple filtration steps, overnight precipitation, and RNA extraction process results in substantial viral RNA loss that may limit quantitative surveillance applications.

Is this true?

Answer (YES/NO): NO